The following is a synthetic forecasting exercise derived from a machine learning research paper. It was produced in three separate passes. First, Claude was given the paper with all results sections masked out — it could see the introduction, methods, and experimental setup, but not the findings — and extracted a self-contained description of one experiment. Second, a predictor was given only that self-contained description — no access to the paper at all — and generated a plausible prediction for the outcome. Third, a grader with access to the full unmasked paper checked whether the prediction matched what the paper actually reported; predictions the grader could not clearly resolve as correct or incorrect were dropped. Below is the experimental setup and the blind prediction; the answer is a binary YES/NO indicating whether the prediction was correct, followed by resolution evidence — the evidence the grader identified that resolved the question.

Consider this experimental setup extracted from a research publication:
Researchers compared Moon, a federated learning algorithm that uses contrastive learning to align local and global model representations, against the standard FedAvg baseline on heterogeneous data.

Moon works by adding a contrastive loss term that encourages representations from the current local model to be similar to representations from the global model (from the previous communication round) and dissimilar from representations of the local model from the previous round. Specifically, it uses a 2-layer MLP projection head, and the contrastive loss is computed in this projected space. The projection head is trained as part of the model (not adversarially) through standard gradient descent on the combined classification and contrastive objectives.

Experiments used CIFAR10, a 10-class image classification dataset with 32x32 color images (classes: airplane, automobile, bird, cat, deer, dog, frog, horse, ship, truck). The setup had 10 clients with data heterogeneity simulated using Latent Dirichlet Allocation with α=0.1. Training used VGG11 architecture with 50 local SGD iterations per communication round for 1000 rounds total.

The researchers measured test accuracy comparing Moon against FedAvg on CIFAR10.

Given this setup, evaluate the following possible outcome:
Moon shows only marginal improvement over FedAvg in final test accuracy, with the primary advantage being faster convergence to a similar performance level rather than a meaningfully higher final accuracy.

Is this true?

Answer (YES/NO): NO